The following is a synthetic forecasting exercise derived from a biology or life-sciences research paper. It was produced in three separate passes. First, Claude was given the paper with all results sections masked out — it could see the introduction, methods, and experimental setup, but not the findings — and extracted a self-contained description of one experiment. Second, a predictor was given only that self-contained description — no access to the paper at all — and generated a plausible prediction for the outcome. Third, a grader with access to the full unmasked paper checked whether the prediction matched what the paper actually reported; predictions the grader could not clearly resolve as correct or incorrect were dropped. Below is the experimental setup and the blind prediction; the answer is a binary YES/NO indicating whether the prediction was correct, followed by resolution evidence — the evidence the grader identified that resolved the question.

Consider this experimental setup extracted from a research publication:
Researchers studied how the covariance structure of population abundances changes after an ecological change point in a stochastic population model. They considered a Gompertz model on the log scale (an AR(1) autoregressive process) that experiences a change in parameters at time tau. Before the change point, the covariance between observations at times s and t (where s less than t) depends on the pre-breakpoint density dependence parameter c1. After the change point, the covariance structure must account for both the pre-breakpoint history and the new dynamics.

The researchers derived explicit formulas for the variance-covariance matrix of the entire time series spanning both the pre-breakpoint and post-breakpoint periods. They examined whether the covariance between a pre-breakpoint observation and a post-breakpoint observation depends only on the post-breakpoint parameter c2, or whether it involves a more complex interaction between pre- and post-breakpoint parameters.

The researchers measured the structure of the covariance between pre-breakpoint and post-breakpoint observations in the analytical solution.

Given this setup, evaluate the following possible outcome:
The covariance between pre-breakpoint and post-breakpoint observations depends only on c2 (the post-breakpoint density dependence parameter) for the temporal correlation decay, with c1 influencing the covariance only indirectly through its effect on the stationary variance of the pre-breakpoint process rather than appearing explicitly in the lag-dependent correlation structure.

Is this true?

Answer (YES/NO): NO